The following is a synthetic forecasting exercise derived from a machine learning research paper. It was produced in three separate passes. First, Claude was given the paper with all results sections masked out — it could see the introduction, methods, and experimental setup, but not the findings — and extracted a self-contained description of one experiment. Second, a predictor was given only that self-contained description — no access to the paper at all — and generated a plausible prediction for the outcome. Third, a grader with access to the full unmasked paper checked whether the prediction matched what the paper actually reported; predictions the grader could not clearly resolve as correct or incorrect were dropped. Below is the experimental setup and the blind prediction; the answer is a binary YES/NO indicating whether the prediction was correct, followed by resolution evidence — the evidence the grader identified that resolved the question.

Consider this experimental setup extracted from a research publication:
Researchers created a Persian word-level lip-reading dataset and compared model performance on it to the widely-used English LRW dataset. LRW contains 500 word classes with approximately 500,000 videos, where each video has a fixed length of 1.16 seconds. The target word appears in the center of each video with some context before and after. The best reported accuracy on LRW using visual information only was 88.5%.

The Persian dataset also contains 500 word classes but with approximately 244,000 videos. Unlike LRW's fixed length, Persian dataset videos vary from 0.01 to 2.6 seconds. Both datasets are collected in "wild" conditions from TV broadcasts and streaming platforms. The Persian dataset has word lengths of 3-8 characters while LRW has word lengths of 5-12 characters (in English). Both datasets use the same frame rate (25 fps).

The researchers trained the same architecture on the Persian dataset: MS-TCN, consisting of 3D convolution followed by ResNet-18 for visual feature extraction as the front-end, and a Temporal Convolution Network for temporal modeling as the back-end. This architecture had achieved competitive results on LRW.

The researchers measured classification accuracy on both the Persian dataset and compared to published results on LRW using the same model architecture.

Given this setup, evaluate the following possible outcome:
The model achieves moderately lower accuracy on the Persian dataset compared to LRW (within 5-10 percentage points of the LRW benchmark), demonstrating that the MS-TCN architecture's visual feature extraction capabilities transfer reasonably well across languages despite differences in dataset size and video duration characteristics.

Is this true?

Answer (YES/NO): NO